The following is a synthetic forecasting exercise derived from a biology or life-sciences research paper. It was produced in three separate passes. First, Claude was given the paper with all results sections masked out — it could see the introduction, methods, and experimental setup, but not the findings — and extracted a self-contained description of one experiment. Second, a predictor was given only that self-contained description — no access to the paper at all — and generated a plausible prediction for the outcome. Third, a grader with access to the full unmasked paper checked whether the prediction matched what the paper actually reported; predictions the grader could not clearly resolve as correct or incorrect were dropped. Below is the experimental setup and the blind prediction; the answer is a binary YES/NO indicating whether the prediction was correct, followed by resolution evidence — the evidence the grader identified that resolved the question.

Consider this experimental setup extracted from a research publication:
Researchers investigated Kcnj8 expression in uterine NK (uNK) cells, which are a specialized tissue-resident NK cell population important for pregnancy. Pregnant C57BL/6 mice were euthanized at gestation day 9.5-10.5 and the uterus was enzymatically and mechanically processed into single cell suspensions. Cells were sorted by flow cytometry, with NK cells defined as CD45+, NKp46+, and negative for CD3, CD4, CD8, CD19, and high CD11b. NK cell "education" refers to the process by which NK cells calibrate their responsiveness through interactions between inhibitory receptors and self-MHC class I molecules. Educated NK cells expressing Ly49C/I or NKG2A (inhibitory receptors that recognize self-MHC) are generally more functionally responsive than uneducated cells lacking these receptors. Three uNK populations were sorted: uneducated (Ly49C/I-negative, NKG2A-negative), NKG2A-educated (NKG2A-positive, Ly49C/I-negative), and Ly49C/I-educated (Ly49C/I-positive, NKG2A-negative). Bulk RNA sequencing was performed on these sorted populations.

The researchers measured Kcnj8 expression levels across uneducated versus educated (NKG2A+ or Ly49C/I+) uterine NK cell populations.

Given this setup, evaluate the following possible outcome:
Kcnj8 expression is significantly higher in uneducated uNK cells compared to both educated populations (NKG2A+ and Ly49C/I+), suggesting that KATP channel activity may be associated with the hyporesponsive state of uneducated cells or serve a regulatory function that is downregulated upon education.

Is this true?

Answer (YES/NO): NO